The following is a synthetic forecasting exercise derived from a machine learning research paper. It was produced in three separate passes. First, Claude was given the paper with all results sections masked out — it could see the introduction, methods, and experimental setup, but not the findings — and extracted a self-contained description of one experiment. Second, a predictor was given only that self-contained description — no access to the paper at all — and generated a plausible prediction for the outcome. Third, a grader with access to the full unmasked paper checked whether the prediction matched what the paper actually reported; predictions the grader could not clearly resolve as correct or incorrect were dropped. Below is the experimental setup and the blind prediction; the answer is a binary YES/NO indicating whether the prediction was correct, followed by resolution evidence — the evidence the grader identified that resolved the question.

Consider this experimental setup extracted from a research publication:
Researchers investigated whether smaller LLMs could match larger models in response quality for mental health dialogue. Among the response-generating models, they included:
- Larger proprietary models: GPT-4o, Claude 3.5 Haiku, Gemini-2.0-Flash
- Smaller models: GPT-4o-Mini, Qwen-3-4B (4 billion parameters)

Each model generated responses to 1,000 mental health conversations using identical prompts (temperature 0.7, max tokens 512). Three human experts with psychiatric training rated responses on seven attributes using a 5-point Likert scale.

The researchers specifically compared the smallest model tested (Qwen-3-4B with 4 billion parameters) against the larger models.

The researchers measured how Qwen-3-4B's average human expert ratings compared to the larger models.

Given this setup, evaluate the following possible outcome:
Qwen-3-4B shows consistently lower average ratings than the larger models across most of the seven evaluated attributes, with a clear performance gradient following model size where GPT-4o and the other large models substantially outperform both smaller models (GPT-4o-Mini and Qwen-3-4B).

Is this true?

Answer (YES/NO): NO